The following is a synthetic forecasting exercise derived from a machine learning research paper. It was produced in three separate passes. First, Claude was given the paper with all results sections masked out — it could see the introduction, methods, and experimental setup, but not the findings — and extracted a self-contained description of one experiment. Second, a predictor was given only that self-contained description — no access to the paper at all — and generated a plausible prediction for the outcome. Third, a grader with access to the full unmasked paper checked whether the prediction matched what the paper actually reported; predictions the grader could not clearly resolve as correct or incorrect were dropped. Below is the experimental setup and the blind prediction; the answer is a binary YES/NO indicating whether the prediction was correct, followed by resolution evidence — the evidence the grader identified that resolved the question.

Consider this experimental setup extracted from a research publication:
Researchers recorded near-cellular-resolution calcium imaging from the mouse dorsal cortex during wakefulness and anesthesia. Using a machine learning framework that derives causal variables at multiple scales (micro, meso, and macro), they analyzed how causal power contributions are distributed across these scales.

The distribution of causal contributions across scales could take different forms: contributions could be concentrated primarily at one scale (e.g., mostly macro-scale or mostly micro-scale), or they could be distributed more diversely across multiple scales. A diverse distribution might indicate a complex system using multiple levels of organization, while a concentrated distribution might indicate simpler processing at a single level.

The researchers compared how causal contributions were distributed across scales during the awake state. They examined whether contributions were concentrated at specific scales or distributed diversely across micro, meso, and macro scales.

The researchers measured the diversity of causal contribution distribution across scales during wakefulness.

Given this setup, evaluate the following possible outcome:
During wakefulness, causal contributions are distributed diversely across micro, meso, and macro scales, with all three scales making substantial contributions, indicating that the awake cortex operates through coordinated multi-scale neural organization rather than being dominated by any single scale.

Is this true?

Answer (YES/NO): NO